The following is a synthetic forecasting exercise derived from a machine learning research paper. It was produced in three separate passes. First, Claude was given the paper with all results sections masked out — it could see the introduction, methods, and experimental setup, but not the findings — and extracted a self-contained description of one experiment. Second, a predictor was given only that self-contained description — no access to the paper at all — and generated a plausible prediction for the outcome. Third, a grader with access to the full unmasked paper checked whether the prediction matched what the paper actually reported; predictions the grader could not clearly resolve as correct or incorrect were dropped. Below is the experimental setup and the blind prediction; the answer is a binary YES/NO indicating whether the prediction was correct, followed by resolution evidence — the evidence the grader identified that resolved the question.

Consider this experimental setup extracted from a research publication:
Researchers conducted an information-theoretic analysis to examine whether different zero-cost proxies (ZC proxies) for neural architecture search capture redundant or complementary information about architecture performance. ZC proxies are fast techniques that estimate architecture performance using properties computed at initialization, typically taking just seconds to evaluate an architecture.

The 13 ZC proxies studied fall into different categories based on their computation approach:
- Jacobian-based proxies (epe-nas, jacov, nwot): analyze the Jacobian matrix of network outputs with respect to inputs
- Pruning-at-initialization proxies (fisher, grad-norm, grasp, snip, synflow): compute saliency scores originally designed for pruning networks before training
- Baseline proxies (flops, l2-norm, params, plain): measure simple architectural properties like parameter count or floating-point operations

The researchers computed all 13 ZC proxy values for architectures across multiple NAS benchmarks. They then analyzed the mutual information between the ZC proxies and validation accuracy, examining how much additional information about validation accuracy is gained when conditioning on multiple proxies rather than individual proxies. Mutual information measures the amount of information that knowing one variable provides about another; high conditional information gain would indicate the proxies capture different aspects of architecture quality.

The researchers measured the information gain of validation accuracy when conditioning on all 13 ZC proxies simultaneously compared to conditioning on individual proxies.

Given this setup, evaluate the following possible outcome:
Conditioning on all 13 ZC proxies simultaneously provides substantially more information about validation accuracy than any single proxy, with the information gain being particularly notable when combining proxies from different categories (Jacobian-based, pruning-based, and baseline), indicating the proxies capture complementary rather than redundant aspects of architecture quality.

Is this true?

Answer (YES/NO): YES